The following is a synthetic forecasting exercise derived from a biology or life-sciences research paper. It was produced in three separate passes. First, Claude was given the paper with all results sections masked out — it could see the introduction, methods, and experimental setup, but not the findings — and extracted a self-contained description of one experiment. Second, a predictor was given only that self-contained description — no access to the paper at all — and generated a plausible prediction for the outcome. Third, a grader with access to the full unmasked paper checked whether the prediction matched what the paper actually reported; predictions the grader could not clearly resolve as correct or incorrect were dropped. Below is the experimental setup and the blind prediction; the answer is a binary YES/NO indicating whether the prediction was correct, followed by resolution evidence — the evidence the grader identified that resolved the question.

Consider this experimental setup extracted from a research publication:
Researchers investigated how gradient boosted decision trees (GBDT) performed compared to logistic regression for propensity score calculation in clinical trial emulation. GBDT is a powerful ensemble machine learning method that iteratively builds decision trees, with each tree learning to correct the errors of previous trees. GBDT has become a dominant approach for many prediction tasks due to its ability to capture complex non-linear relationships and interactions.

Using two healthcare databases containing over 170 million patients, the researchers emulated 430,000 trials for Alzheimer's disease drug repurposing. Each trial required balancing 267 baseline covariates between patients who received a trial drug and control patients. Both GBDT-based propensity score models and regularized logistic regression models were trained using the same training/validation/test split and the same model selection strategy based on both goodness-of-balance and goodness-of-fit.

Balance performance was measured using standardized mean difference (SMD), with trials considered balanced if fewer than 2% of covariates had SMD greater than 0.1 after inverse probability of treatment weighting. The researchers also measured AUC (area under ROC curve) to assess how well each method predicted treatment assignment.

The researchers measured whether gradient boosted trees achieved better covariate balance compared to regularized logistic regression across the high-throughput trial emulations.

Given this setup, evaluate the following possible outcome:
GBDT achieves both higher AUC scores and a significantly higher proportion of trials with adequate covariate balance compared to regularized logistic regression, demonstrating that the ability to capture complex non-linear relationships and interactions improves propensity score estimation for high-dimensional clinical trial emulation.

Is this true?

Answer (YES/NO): NO